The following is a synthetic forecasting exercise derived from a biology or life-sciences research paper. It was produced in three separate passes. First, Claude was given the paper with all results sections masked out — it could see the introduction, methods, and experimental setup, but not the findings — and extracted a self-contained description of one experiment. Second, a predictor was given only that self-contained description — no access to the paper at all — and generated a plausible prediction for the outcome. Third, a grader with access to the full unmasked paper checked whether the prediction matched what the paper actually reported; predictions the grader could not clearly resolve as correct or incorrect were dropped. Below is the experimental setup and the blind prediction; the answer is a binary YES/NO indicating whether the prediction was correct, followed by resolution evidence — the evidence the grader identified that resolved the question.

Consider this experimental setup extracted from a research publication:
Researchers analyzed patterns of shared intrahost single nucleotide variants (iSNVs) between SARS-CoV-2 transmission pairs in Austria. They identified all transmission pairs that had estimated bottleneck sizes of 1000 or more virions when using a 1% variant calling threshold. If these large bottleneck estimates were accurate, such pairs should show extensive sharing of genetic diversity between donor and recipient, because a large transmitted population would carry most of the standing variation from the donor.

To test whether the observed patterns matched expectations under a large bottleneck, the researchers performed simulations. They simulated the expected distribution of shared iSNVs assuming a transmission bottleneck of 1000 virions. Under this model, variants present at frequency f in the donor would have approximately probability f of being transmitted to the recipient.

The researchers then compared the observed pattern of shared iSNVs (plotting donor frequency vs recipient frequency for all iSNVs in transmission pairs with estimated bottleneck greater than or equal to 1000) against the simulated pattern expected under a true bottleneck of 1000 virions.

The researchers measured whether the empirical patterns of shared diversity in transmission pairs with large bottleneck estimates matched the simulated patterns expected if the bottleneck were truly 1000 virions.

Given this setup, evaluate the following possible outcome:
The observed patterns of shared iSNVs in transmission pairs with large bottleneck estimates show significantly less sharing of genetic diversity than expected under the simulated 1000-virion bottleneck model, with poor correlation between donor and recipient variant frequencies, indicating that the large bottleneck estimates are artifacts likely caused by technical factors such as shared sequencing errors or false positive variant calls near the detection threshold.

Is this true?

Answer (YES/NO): NO